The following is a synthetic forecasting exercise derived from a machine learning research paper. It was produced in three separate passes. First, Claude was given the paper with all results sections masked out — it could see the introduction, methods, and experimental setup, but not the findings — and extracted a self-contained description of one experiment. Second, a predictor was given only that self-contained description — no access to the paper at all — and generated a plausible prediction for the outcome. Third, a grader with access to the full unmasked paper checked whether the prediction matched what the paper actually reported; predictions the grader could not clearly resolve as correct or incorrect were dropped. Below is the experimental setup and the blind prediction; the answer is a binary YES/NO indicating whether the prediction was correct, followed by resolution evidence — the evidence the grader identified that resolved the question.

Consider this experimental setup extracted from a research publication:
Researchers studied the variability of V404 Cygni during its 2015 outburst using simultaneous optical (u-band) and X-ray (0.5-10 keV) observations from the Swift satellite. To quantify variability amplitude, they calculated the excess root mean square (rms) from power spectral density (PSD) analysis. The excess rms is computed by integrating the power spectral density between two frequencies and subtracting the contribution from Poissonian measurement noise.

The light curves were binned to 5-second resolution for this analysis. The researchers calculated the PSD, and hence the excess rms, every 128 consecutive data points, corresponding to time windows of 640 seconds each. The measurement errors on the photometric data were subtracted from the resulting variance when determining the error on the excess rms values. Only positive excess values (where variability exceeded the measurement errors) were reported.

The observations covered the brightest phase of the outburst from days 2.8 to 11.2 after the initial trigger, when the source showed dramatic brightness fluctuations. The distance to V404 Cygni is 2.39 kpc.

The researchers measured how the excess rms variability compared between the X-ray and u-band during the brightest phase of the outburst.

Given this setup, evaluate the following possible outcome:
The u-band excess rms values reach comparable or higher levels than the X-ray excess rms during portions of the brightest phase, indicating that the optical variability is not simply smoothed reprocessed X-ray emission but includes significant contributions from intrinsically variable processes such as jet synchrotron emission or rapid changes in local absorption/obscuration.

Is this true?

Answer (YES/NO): NO